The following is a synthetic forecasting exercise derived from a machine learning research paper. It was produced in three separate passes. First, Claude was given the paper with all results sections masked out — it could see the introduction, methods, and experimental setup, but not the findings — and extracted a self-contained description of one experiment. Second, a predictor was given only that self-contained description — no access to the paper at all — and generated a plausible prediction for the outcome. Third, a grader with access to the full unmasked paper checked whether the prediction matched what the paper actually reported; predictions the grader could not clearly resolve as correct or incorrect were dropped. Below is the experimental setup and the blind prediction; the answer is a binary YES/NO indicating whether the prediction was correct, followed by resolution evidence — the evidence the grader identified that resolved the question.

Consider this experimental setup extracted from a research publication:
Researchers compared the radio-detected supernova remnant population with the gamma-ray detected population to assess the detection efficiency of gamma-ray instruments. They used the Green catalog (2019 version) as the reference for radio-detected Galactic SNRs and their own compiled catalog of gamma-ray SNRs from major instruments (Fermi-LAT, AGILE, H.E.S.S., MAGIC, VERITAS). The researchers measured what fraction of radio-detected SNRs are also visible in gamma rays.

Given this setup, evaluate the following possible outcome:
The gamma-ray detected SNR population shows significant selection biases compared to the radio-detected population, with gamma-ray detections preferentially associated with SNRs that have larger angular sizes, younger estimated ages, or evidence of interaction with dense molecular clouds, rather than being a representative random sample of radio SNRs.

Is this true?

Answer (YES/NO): NO